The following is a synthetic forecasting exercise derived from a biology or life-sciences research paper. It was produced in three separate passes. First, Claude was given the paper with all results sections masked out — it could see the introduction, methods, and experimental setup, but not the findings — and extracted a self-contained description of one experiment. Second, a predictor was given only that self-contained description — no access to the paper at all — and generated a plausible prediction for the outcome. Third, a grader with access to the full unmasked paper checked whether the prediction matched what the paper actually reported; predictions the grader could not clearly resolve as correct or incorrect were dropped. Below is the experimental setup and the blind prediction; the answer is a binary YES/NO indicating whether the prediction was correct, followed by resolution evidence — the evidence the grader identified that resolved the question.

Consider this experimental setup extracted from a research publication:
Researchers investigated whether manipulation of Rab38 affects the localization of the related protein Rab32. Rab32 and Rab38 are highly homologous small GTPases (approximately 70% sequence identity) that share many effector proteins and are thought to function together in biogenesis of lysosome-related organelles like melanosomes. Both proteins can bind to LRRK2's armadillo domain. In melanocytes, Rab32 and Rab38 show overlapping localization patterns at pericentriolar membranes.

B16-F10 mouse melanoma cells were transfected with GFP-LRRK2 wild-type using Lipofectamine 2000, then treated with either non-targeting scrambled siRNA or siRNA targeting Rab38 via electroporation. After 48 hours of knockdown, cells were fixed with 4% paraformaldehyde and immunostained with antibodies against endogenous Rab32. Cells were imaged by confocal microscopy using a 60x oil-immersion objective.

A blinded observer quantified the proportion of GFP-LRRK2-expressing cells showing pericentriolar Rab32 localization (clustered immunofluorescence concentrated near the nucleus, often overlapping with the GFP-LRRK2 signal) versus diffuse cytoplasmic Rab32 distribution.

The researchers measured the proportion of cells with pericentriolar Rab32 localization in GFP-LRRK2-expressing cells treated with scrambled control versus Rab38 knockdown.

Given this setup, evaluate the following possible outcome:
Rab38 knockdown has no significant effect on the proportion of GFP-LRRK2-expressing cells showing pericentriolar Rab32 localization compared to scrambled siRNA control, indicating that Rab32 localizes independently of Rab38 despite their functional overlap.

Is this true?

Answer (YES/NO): NO